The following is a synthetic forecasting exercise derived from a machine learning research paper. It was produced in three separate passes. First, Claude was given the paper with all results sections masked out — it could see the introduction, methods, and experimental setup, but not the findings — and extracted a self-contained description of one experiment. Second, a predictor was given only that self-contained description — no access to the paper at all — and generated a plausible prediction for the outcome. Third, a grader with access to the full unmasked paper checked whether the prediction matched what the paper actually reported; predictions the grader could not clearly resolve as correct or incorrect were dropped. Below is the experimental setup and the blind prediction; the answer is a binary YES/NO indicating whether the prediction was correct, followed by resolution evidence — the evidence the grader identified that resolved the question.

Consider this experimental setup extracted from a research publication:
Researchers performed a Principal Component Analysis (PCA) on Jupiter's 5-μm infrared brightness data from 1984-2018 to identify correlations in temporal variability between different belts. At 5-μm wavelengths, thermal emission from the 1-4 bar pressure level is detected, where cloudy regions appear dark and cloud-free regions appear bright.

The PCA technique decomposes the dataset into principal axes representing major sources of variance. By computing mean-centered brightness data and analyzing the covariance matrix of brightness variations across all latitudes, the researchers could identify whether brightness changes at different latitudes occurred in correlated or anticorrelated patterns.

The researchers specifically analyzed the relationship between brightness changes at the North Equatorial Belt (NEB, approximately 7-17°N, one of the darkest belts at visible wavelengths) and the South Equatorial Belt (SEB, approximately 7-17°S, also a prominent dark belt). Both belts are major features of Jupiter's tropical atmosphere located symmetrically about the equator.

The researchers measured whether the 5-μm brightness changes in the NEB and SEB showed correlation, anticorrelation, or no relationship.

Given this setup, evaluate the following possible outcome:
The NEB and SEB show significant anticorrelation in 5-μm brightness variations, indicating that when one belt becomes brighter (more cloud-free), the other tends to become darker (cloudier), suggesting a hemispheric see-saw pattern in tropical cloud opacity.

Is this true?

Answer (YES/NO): YES